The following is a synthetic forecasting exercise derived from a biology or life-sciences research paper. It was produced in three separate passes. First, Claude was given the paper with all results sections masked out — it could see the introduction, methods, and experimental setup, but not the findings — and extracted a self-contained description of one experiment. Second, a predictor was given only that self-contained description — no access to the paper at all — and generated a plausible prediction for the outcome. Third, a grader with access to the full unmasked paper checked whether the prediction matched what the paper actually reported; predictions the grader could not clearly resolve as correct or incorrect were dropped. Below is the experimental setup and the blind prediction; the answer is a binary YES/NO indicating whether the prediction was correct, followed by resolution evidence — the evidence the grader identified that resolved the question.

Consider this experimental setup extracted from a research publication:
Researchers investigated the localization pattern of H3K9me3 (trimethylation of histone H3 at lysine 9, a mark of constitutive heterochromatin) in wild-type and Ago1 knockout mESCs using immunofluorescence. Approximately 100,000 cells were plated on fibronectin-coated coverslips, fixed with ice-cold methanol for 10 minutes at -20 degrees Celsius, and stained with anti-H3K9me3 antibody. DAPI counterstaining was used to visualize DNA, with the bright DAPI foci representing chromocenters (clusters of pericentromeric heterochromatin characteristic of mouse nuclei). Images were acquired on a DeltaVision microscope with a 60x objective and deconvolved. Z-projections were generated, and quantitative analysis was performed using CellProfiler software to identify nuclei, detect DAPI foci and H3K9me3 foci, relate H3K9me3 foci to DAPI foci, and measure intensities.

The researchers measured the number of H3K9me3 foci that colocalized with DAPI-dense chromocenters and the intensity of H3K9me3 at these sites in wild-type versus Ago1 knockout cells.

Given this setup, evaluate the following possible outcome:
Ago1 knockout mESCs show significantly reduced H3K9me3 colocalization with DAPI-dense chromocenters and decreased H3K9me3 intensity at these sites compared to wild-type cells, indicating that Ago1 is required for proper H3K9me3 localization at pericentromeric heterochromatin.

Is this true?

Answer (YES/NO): YES